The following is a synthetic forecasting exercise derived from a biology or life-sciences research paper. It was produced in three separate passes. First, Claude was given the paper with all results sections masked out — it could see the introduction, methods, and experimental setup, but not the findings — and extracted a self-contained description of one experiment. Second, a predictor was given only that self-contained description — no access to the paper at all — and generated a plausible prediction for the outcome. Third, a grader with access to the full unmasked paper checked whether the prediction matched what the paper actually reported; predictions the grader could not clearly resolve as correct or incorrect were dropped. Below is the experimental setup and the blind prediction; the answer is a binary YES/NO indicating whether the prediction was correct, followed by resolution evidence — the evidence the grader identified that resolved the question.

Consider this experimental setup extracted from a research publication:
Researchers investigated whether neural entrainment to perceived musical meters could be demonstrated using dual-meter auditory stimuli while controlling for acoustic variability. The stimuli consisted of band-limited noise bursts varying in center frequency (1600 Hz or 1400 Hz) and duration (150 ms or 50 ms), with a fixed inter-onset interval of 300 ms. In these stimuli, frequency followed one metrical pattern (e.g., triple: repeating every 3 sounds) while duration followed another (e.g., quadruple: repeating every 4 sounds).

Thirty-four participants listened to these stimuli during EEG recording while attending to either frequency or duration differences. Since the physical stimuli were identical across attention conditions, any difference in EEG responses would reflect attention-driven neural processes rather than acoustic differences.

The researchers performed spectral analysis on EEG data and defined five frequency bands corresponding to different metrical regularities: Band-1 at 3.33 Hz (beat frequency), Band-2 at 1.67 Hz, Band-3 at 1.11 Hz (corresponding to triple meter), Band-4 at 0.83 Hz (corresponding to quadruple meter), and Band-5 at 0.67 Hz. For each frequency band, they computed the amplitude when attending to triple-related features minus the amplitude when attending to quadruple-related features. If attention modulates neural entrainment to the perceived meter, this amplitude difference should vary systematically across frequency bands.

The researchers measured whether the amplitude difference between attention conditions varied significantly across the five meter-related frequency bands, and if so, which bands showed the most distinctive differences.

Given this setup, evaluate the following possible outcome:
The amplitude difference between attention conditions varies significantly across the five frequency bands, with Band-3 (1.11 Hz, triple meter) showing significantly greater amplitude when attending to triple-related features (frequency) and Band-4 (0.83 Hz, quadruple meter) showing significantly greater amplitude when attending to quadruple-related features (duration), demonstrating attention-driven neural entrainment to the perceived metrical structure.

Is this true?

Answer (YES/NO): NO